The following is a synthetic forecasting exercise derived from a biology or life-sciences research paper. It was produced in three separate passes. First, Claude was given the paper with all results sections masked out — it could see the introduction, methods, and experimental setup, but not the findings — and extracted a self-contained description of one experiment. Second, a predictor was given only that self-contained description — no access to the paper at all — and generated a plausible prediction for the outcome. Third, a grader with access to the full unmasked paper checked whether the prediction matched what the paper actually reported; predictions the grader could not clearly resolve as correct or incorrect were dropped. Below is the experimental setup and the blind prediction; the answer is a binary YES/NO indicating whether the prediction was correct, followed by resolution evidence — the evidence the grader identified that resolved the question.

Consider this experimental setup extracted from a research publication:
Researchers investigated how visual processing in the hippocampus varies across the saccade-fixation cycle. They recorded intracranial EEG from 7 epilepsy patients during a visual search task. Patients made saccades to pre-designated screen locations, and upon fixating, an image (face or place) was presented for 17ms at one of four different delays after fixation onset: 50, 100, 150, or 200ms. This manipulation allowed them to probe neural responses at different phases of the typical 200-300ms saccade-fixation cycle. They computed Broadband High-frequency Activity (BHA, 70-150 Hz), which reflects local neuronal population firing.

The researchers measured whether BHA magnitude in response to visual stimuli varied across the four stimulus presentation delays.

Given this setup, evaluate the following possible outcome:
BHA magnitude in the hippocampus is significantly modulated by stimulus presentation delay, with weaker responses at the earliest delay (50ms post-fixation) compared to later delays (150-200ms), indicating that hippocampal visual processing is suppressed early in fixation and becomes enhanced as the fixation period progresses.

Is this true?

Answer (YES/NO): NO